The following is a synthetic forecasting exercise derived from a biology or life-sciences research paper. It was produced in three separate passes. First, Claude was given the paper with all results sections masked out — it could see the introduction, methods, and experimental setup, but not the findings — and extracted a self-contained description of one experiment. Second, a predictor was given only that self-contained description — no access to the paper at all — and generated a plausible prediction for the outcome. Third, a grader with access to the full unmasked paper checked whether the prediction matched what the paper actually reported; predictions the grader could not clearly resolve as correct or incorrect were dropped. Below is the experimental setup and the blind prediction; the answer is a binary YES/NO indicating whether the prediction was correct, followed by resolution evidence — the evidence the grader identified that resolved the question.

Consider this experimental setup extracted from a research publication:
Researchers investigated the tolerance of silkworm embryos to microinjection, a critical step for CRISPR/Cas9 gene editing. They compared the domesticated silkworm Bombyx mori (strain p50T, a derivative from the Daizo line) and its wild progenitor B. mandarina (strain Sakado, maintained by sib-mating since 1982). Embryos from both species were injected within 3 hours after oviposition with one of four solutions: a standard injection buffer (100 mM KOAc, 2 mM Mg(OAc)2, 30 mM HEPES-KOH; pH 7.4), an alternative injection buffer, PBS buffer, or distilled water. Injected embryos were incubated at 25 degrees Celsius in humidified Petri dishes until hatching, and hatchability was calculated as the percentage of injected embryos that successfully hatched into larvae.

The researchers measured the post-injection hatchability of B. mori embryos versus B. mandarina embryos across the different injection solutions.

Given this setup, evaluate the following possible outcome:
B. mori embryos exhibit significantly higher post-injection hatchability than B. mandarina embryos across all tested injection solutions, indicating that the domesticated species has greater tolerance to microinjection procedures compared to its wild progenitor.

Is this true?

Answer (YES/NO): YES